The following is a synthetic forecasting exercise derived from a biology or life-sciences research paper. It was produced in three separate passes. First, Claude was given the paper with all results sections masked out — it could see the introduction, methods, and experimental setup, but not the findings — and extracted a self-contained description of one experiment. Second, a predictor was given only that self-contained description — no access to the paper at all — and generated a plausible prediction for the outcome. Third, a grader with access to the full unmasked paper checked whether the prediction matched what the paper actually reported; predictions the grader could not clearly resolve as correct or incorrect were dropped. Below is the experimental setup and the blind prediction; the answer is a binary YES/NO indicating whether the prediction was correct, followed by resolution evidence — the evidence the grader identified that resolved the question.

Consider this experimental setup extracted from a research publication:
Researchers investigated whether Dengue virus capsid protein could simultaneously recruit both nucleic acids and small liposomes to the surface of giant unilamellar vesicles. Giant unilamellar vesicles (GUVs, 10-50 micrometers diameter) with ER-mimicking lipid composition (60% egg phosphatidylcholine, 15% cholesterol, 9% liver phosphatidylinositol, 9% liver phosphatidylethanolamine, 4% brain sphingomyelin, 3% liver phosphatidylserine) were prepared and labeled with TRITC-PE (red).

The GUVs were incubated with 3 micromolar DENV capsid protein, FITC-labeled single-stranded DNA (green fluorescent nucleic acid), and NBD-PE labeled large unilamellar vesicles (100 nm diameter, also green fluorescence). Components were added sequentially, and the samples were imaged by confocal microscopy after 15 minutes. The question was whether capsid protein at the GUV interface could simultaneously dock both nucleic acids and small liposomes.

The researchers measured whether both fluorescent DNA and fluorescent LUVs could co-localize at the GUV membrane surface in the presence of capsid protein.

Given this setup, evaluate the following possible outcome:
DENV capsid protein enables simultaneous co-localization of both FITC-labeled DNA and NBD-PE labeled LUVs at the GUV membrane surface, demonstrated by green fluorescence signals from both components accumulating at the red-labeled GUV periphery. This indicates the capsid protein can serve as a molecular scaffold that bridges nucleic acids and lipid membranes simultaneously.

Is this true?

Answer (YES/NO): YES